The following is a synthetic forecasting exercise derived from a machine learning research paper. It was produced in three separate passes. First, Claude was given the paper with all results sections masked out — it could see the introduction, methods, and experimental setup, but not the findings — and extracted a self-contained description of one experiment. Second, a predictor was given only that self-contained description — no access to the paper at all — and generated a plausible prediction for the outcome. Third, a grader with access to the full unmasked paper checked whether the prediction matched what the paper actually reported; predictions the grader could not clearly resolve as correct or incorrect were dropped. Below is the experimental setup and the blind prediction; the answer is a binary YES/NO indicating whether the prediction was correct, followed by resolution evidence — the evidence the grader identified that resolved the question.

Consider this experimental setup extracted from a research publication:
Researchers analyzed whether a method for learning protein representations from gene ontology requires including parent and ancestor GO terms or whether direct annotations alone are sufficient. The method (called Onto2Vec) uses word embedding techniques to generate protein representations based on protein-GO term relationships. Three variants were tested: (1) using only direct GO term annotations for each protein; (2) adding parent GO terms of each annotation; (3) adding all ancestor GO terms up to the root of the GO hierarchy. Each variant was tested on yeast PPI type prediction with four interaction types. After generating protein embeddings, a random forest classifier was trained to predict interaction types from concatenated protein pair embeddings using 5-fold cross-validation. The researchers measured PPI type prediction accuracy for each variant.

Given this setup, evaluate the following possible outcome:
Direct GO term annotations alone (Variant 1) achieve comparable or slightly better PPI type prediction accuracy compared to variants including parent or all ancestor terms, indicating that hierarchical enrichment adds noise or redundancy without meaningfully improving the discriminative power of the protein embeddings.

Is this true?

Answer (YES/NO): NO